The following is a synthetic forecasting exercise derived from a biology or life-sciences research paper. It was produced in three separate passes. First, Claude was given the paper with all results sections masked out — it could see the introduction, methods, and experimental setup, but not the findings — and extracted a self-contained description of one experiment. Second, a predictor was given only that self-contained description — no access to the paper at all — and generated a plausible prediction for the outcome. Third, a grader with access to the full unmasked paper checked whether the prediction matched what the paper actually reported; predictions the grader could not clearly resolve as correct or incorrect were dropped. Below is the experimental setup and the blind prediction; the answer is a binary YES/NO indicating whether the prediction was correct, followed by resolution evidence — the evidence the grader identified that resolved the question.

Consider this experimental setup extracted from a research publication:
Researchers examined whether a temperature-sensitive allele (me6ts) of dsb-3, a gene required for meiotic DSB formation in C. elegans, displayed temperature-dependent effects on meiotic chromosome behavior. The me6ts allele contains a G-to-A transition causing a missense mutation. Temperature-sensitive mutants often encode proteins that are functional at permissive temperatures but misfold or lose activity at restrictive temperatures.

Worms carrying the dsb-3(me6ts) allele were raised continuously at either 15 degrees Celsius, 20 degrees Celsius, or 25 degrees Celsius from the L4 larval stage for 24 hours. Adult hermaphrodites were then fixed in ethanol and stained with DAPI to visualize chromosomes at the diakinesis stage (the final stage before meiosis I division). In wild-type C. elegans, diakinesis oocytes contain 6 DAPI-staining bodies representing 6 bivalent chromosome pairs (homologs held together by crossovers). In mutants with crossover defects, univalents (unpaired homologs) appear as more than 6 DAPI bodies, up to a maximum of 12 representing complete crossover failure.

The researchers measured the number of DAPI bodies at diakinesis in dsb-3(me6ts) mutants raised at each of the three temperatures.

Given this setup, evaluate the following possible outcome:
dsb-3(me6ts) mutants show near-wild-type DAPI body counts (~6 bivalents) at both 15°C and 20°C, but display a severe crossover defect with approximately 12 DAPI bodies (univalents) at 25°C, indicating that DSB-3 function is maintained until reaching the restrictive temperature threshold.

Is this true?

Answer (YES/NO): NO